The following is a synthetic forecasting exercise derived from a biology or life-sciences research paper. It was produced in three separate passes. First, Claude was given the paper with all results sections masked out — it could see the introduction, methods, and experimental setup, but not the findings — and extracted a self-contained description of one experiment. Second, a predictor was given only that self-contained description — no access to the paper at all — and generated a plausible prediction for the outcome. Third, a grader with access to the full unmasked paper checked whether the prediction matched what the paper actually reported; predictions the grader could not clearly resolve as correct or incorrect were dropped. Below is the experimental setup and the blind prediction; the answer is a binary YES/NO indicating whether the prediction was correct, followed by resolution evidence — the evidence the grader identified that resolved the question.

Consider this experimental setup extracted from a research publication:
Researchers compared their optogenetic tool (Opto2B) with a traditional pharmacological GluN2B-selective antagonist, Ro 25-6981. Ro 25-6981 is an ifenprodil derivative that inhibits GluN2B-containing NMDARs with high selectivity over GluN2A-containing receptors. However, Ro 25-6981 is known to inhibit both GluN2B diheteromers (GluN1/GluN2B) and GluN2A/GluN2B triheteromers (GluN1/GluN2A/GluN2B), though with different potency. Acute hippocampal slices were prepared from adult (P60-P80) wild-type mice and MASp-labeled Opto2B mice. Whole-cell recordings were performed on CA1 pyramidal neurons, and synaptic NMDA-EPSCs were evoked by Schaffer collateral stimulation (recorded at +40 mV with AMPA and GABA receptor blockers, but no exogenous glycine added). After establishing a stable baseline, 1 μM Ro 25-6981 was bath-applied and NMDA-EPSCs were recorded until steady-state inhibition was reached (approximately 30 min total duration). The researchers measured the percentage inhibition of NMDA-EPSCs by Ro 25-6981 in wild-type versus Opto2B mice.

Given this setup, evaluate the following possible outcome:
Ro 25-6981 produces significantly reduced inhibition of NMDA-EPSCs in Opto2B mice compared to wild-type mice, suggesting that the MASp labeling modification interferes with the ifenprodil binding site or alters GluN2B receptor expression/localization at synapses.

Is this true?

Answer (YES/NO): NO